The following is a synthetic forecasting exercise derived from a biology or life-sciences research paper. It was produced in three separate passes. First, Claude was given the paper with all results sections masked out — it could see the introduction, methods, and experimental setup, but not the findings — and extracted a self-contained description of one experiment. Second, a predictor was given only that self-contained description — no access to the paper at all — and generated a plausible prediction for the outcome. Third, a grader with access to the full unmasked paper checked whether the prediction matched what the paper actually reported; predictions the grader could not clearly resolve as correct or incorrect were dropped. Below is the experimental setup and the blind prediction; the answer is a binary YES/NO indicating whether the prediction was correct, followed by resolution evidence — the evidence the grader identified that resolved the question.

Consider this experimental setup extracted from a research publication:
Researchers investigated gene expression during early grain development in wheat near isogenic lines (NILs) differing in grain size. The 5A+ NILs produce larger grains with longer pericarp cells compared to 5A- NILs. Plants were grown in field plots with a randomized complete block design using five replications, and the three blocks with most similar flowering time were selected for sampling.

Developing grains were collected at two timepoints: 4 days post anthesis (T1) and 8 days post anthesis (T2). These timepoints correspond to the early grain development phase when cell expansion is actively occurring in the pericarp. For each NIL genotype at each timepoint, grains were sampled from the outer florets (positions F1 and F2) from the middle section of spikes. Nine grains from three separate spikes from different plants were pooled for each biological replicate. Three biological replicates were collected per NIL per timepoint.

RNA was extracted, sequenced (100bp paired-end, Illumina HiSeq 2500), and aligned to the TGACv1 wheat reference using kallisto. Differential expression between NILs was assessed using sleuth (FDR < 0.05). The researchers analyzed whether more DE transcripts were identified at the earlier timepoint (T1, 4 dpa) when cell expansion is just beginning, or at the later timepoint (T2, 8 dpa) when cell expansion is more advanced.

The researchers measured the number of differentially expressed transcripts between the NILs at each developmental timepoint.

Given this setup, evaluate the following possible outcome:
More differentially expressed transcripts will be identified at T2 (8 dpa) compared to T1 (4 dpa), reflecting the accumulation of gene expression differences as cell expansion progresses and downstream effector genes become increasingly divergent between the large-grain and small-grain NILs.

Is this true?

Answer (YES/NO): YES